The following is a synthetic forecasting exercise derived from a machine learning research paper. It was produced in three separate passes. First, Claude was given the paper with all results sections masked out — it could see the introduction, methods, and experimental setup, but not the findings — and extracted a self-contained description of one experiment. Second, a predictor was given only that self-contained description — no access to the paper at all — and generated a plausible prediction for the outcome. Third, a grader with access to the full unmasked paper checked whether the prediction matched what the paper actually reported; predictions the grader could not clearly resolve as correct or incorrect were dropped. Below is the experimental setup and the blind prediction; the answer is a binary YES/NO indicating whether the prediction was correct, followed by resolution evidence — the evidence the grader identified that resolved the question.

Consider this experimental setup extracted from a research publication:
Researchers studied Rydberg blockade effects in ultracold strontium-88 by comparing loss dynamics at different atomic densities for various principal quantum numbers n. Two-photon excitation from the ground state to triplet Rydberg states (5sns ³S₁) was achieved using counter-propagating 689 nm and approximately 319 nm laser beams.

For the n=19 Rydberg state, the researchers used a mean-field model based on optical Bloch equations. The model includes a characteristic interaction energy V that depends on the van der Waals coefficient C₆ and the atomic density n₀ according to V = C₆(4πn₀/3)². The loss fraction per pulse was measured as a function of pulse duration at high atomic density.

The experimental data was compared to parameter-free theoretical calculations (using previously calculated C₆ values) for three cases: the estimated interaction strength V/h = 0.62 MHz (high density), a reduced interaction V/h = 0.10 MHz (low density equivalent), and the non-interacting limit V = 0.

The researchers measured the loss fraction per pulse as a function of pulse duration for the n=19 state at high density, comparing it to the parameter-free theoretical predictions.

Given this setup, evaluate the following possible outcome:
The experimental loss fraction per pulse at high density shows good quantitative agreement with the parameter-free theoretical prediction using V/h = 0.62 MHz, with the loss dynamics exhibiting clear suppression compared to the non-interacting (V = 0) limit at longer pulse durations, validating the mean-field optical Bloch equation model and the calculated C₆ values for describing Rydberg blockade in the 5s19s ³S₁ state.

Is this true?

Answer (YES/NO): NO